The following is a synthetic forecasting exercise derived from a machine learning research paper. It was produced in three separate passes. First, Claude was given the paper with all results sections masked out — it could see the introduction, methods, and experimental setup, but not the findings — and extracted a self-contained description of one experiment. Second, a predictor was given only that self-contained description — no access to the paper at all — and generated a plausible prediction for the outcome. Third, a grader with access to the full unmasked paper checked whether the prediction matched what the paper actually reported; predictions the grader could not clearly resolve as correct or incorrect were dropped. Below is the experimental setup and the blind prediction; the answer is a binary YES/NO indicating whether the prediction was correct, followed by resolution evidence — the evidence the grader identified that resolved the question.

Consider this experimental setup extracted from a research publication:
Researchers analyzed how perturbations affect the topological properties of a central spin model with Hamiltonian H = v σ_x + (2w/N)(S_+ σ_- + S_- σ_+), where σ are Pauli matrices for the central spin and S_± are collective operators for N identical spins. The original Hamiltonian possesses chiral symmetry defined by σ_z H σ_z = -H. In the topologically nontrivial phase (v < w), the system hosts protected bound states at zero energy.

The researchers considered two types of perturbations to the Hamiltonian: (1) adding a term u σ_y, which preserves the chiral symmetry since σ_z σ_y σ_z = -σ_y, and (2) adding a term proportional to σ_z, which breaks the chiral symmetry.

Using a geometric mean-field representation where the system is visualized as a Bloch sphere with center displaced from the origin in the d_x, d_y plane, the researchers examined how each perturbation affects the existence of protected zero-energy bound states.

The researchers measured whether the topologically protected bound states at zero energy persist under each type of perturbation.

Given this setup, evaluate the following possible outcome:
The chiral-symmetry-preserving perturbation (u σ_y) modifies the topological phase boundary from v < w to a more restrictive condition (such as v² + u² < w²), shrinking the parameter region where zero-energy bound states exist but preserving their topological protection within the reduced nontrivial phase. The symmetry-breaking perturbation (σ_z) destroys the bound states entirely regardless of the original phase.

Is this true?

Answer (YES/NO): YES